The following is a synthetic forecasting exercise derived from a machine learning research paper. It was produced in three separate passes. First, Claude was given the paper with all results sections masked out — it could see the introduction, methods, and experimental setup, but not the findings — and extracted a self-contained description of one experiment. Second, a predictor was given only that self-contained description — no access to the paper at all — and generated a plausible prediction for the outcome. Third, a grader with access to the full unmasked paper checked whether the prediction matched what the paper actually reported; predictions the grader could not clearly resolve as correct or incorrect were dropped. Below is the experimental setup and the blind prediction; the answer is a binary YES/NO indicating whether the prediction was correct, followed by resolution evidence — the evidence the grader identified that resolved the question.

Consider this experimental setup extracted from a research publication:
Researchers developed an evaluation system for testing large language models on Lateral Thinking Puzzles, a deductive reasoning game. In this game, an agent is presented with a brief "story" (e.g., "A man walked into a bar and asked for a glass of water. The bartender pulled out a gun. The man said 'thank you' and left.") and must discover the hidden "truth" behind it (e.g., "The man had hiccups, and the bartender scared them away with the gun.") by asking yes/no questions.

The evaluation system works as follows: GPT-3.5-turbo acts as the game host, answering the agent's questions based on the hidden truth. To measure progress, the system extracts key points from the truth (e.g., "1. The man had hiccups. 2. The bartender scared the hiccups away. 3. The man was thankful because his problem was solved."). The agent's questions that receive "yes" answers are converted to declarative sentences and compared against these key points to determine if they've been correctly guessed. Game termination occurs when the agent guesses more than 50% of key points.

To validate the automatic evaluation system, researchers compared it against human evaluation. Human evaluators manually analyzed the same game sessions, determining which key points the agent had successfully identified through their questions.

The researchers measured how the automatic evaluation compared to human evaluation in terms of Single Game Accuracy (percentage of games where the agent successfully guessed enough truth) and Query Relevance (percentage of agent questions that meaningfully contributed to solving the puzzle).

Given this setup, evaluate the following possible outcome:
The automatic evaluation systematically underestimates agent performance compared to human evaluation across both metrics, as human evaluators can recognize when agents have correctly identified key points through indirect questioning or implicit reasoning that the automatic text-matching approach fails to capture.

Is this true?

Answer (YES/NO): NO